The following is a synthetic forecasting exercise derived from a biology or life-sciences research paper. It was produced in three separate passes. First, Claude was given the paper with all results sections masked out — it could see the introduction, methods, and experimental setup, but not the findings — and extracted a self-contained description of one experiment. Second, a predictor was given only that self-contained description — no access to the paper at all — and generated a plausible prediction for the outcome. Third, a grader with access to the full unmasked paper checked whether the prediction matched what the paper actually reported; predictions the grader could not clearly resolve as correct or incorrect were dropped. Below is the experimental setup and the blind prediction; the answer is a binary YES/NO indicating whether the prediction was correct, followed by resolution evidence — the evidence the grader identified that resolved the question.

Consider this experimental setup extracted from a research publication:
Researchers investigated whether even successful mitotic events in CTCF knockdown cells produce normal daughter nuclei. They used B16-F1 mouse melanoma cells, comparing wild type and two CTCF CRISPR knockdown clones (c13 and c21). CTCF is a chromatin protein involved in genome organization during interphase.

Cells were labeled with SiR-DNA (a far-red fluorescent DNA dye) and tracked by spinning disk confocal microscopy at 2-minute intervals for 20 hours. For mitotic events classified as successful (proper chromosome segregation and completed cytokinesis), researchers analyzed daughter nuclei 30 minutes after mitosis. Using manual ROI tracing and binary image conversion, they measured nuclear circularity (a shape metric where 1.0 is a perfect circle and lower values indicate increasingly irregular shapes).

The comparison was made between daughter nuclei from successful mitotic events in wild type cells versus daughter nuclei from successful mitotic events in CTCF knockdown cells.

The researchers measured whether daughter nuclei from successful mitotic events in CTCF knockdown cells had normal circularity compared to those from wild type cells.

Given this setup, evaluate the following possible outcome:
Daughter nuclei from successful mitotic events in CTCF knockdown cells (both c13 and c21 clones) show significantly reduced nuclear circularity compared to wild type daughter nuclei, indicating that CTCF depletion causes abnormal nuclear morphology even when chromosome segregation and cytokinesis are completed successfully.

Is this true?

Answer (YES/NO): NO